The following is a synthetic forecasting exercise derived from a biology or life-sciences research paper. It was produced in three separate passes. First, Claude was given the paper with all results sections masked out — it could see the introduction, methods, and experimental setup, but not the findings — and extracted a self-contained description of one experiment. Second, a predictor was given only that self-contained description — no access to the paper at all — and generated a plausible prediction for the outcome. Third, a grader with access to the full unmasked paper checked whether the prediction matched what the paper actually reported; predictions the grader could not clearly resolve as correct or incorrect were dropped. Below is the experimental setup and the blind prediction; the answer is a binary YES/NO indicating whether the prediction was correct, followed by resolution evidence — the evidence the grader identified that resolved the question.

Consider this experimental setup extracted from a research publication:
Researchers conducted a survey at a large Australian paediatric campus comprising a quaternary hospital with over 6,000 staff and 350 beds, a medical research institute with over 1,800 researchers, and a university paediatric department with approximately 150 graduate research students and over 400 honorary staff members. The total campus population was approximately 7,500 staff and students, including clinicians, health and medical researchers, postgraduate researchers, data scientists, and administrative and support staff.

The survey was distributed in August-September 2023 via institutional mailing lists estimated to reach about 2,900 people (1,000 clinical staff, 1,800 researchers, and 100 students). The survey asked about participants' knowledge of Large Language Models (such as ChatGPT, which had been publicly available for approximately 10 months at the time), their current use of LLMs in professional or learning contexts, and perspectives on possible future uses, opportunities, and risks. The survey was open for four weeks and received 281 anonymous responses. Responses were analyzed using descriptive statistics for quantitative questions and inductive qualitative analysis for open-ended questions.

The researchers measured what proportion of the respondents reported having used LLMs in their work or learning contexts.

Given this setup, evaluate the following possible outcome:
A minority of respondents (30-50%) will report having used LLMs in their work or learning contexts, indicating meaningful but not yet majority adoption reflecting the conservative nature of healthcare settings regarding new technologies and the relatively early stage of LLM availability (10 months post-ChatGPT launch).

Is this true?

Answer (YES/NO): NO